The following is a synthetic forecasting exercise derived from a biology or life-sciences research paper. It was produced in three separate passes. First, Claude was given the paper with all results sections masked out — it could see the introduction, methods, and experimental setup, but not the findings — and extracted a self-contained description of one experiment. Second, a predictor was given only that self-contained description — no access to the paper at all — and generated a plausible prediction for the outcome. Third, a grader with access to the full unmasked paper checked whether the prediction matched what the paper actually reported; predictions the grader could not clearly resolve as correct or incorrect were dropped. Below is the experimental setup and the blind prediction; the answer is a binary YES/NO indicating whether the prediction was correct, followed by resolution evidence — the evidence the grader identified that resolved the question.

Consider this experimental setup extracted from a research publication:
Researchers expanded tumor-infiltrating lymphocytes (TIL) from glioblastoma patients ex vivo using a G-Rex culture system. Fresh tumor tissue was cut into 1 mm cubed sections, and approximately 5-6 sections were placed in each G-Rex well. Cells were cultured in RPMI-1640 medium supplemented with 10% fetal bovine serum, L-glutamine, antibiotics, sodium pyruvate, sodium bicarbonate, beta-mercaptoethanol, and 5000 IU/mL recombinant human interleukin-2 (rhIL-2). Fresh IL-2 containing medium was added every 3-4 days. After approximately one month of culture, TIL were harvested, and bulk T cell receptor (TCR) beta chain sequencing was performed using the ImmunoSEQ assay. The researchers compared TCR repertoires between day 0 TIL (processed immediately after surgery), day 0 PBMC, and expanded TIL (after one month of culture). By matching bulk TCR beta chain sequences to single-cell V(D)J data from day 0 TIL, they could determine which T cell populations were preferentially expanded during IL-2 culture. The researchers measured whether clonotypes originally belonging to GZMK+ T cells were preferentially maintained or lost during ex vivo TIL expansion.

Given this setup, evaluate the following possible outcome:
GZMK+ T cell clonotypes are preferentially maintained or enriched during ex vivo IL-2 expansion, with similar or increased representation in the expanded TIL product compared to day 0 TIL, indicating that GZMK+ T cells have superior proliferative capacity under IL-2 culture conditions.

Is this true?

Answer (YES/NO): NO